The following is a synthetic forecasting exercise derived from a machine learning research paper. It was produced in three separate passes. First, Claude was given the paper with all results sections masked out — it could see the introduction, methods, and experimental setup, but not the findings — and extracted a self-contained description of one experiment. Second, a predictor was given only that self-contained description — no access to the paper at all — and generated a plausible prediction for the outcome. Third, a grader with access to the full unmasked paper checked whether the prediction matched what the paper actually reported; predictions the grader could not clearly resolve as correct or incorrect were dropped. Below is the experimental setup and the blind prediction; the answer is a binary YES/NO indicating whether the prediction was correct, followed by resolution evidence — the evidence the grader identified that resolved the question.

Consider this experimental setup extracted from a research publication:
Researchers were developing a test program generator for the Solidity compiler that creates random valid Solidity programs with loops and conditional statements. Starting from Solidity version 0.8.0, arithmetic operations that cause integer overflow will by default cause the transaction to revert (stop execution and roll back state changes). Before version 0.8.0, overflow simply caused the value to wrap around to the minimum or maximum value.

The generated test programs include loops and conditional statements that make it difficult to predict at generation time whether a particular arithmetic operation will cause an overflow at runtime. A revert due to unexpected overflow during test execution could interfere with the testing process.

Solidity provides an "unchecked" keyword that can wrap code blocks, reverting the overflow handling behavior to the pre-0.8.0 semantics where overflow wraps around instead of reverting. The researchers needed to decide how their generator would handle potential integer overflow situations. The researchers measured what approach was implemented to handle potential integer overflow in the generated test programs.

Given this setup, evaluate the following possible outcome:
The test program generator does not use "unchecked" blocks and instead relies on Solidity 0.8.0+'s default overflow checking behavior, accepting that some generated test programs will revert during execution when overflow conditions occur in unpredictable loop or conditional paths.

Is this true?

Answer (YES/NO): NO